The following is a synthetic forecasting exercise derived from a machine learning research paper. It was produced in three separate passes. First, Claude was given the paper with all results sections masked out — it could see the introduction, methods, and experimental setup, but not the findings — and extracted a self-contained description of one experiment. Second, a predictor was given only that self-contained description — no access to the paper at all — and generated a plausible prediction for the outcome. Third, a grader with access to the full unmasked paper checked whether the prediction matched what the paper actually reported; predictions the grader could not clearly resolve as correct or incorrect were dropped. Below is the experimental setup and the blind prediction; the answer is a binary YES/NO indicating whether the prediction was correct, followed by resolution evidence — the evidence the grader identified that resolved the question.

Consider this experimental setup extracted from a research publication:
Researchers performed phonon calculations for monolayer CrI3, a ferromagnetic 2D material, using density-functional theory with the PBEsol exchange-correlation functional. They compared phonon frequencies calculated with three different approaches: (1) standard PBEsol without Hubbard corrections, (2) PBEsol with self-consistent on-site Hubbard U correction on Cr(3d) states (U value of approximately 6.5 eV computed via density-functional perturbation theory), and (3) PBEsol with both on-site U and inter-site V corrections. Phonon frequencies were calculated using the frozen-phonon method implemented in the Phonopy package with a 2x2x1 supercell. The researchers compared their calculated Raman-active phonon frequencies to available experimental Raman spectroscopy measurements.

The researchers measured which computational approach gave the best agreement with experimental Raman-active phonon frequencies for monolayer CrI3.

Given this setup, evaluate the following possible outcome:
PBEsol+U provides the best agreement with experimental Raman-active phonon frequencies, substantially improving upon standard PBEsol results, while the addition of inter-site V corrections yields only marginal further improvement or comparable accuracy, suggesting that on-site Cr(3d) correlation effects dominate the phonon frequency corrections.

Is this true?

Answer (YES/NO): NO